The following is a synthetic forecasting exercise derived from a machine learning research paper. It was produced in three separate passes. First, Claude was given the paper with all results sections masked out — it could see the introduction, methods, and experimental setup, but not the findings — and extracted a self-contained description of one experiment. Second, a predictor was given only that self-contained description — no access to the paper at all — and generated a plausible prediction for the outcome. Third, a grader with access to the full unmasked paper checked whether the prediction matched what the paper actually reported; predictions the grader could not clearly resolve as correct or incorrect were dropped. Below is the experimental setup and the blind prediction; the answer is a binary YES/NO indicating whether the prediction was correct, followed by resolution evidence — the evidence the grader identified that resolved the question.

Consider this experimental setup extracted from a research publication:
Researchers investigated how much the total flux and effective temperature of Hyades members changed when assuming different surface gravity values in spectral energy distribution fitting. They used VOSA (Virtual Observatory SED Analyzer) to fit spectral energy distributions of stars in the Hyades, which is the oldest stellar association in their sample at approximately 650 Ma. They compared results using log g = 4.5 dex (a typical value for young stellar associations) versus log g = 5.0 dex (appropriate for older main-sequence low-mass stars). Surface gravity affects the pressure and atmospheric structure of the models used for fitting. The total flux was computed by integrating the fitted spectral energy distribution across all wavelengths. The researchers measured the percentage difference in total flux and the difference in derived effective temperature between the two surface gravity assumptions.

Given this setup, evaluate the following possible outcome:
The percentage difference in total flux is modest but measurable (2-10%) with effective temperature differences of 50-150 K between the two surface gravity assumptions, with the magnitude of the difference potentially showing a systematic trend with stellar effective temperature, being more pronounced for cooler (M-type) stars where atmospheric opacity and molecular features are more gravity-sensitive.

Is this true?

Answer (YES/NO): NO